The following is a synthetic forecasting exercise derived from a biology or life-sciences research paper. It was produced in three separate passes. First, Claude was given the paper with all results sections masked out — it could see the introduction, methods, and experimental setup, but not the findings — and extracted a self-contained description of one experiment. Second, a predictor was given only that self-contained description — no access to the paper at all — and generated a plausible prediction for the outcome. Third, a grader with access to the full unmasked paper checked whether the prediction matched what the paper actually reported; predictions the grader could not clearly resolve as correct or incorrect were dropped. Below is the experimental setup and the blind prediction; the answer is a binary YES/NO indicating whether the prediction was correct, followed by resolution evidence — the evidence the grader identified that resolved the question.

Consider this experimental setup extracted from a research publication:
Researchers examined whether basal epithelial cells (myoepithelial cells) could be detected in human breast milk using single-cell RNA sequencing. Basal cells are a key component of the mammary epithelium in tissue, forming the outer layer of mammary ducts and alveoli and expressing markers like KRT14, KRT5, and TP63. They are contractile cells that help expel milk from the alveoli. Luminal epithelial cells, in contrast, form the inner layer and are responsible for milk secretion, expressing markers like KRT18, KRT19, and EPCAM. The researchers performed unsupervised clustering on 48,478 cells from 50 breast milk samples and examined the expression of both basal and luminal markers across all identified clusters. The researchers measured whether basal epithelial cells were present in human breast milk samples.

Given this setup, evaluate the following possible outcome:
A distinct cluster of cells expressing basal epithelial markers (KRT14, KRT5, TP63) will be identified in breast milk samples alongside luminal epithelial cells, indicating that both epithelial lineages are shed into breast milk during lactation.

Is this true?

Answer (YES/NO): NO